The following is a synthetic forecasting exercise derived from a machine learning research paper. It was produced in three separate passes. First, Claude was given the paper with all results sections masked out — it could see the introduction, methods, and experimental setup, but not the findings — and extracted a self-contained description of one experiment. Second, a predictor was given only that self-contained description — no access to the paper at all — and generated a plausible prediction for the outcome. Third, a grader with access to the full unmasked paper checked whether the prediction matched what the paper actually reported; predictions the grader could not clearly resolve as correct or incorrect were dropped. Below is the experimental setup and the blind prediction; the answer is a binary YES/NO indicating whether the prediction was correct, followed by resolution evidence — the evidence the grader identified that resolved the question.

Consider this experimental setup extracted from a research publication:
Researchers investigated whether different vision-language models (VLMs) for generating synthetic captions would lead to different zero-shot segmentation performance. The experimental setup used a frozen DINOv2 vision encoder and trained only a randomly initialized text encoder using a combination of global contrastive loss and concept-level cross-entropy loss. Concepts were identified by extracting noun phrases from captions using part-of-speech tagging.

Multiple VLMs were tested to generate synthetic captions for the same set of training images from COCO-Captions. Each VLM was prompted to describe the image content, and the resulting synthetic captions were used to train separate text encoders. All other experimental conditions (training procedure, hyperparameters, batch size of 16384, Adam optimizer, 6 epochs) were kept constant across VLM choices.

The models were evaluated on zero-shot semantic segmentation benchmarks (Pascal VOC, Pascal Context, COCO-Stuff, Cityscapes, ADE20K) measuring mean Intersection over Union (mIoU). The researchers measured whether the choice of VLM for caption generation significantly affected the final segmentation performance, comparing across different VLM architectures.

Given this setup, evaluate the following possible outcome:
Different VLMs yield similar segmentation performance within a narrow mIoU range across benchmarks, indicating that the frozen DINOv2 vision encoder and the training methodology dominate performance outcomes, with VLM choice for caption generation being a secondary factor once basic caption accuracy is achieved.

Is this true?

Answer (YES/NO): YES